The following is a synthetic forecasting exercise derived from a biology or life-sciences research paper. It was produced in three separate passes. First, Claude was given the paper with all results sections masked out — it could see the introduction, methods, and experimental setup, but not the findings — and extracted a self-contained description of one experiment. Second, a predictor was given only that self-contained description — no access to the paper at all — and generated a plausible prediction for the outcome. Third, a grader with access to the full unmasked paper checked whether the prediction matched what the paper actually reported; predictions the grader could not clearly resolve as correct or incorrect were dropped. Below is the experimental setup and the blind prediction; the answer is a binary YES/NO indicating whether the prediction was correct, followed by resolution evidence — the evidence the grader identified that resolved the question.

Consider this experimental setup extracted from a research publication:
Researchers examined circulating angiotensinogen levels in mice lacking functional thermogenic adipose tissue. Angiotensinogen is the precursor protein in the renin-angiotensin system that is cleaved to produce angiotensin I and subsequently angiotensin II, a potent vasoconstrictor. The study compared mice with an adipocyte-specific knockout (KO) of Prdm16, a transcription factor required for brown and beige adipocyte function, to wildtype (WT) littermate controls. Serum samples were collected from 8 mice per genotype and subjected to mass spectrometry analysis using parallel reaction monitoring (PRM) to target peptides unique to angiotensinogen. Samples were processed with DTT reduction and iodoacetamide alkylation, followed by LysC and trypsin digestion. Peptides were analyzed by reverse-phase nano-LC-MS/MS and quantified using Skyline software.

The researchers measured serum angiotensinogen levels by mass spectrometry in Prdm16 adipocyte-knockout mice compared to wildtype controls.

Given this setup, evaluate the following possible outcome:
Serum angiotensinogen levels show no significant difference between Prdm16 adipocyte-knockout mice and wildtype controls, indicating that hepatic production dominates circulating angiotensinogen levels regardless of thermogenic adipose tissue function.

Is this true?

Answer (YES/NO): YES